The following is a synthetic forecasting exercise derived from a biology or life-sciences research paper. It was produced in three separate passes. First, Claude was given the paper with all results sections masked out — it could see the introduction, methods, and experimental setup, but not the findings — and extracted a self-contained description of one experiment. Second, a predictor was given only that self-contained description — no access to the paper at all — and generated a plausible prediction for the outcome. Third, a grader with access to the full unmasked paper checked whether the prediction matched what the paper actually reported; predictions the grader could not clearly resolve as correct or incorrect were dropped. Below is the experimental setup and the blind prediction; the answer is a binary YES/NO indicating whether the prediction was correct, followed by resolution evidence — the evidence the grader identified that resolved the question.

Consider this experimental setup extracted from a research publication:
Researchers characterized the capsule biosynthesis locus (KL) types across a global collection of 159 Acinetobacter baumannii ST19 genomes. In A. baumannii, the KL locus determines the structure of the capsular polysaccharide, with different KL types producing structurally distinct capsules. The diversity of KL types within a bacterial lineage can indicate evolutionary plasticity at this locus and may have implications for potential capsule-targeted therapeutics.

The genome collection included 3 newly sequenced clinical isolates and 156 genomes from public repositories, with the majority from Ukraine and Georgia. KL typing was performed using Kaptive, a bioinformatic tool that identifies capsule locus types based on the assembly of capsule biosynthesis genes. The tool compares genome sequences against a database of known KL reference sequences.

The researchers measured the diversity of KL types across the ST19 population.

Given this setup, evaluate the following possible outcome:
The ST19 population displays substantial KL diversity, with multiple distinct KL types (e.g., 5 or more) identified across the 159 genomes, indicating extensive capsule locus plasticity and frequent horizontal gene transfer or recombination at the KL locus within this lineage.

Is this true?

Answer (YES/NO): NO